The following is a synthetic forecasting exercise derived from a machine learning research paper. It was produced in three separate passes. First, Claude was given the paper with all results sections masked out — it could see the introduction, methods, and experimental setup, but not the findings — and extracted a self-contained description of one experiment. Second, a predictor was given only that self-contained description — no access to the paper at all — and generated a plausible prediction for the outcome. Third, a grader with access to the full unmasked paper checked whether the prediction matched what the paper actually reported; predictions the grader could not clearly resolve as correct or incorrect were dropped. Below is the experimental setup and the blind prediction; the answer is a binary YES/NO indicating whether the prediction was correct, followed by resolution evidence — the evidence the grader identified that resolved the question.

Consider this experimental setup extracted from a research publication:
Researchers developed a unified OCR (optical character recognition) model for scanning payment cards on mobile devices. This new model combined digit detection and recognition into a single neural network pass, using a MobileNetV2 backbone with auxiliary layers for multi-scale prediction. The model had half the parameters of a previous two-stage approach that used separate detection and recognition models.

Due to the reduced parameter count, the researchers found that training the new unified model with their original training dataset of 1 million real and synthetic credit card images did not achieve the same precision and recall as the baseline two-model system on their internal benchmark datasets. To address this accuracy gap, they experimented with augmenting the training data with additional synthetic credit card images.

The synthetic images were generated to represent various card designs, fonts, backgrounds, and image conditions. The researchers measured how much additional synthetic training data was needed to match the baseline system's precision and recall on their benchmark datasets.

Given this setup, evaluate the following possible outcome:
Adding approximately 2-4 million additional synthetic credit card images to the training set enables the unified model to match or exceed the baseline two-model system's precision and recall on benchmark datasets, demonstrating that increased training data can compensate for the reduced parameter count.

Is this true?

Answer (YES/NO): NO